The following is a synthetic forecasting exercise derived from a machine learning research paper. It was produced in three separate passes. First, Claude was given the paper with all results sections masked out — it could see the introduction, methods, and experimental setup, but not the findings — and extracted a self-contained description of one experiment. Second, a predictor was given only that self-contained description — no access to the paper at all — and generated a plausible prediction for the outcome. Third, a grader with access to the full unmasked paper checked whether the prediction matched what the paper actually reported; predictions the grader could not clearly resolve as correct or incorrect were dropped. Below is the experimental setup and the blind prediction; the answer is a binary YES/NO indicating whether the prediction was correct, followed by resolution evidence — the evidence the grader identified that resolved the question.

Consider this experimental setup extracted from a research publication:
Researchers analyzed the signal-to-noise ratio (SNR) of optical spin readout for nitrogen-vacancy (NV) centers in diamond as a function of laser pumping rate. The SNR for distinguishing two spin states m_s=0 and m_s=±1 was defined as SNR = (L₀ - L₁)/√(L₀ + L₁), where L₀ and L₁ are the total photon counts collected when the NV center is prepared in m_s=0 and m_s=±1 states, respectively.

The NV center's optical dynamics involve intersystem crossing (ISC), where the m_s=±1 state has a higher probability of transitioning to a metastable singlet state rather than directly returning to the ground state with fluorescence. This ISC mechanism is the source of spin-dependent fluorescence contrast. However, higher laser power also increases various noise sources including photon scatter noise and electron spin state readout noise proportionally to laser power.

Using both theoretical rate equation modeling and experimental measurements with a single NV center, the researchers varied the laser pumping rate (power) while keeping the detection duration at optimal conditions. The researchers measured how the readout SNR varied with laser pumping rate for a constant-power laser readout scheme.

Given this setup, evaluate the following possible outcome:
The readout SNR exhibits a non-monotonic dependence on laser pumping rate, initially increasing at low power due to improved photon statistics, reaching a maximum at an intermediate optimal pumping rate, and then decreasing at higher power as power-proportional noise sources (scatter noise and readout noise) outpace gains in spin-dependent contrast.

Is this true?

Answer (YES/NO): YES